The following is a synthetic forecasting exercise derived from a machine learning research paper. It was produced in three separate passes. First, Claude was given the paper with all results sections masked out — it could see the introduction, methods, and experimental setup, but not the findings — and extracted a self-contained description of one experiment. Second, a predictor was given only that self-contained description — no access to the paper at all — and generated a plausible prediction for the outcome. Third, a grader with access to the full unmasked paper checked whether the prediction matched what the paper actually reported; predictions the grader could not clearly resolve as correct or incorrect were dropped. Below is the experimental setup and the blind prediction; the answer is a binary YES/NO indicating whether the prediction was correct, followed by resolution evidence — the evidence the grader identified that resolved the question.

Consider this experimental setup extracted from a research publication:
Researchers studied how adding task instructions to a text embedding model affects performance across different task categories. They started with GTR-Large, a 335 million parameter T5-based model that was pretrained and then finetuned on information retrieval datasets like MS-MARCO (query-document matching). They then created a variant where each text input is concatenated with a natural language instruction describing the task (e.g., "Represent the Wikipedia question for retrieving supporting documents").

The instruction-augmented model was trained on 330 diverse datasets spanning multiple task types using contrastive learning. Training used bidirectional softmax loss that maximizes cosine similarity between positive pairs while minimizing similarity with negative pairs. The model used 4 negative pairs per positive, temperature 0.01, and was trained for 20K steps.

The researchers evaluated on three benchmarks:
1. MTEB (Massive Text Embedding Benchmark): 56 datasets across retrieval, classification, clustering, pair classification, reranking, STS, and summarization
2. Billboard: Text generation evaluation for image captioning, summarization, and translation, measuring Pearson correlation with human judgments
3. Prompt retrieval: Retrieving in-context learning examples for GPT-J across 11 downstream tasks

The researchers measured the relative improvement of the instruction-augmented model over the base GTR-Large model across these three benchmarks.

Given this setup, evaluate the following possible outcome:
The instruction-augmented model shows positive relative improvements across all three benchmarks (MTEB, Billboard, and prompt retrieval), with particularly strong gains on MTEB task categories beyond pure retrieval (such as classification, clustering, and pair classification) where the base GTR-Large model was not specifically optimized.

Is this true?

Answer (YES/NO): YES